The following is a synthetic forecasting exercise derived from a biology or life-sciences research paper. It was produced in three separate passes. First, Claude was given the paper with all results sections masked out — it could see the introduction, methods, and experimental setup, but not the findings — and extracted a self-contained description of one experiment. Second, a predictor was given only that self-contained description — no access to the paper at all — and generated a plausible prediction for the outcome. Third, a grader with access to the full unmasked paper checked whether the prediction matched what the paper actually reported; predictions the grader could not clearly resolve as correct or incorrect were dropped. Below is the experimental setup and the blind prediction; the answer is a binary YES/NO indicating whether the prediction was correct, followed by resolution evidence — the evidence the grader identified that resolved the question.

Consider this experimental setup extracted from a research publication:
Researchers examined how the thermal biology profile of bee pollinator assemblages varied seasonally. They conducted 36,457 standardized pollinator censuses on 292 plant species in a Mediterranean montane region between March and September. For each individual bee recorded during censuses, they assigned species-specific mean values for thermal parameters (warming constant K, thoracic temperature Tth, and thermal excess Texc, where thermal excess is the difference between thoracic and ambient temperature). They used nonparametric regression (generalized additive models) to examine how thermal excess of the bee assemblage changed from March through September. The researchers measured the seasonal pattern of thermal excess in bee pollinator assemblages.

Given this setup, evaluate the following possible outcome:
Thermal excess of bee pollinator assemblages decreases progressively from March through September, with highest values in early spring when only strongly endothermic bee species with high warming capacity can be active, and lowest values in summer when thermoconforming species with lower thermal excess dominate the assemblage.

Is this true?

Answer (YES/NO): NO